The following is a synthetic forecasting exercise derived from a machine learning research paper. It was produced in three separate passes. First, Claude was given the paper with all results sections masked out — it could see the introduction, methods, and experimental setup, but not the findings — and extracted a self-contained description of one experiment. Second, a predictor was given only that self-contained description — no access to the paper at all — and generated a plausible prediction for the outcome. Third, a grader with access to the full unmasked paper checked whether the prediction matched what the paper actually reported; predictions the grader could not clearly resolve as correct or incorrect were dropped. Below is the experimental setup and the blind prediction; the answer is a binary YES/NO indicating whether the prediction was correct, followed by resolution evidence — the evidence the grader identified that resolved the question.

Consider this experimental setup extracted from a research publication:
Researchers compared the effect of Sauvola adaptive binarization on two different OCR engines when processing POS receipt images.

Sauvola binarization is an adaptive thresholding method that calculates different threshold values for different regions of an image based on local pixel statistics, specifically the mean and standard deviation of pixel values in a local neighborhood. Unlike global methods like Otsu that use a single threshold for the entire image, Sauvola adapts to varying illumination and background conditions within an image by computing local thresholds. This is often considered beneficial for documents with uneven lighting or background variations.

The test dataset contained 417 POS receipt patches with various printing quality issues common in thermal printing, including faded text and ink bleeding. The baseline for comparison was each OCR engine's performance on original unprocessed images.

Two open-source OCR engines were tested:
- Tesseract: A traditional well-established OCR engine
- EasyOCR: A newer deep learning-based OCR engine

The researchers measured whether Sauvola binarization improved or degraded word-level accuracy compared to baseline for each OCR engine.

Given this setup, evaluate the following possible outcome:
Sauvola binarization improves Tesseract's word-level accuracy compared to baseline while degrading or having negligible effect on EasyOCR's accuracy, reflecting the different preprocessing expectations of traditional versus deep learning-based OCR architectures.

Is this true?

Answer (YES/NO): YES